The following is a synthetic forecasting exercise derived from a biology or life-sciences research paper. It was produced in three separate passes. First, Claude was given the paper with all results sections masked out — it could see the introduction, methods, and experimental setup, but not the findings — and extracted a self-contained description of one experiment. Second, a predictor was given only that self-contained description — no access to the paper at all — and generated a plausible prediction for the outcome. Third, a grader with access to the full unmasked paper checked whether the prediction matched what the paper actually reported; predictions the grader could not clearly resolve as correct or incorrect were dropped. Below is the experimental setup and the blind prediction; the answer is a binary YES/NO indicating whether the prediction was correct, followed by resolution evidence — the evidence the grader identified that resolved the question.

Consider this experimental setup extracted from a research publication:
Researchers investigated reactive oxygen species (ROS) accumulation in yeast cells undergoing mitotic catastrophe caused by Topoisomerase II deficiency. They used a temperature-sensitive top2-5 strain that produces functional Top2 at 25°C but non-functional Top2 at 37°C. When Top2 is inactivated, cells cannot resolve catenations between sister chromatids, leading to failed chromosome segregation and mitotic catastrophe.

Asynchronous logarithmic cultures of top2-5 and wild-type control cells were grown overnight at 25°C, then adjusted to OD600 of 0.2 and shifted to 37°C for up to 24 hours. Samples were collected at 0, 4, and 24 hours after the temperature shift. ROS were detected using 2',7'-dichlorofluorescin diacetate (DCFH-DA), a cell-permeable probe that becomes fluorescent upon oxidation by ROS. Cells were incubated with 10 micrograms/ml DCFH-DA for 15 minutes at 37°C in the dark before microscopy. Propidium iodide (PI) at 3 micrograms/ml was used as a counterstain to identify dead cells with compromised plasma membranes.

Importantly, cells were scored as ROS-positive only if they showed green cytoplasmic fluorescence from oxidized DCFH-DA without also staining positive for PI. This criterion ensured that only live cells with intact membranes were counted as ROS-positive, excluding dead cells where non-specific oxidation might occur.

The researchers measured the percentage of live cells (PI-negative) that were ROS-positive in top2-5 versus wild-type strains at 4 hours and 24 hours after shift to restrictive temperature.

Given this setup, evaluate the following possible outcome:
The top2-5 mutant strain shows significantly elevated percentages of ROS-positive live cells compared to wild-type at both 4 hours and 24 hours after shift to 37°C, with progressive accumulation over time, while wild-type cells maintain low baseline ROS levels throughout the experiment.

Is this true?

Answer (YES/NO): NO